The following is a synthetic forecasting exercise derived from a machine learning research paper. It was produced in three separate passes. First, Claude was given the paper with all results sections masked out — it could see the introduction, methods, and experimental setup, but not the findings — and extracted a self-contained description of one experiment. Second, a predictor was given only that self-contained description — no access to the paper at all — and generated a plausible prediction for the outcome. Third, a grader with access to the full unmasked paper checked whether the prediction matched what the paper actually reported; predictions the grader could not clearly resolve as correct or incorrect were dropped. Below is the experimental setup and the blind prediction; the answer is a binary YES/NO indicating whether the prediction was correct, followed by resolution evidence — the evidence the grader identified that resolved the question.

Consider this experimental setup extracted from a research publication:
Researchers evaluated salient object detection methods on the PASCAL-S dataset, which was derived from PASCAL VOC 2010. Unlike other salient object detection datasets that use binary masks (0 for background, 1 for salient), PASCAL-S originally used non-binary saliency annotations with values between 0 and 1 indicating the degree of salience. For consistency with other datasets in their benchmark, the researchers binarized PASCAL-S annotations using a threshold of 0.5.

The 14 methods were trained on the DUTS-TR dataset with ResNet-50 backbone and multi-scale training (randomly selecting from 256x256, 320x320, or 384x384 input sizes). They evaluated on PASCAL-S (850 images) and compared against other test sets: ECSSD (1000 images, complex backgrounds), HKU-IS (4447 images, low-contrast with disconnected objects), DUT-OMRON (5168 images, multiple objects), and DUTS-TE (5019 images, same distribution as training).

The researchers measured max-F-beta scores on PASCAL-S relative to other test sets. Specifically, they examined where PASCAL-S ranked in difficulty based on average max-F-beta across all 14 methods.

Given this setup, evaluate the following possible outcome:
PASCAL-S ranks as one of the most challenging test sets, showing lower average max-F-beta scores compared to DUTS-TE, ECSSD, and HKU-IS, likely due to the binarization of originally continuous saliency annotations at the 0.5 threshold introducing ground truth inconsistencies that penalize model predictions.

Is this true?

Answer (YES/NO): YES